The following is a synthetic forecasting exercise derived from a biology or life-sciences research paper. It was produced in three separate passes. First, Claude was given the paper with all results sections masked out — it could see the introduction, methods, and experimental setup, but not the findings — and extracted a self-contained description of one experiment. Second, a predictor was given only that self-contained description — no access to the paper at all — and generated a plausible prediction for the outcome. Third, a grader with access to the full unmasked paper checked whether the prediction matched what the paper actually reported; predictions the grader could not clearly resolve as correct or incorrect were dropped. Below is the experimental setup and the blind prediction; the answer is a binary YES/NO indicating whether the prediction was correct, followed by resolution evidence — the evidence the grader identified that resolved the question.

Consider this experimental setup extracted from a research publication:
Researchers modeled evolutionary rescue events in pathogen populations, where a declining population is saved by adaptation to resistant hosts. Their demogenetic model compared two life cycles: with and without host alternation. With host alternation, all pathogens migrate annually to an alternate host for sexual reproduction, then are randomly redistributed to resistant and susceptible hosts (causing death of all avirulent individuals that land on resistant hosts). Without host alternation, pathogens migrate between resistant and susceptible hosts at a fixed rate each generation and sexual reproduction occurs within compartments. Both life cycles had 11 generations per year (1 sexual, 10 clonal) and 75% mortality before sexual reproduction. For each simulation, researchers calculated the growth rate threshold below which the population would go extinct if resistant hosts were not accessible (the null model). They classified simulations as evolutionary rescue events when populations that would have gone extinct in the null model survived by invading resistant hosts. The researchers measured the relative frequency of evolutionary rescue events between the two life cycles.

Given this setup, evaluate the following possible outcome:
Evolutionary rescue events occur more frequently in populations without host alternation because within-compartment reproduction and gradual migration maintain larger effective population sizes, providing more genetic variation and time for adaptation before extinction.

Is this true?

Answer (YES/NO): NO